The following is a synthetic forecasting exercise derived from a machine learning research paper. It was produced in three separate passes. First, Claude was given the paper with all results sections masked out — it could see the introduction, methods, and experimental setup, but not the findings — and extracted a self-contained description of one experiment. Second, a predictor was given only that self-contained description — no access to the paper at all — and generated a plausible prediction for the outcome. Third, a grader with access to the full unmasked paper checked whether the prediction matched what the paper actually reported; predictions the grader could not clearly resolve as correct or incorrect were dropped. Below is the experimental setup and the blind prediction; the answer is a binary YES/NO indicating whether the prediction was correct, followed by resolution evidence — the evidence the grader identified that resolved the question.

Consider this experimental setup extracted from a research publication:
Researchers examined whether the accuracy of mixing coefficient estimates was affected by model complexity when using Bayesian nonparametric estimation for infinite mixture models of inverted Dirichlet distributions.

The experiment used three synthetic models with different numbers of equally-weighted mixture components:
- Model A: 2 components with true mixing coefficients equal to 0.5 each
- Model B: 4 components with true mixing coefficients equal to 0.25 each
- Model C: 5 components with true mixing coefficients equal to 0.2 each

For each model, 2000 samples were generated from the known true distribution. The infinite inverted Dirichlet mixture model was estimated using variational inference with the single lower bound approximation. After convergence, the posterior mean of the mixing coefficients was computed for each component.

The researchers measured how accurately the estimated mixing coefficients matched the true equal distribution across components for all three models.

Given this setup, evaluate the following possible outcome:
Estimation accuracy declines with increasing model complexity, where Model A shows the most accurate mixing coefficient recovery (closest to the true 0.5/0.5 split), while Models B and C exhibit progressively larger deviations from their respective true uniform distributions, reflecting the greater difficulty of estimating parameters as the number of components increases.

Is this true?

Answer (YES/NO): NO